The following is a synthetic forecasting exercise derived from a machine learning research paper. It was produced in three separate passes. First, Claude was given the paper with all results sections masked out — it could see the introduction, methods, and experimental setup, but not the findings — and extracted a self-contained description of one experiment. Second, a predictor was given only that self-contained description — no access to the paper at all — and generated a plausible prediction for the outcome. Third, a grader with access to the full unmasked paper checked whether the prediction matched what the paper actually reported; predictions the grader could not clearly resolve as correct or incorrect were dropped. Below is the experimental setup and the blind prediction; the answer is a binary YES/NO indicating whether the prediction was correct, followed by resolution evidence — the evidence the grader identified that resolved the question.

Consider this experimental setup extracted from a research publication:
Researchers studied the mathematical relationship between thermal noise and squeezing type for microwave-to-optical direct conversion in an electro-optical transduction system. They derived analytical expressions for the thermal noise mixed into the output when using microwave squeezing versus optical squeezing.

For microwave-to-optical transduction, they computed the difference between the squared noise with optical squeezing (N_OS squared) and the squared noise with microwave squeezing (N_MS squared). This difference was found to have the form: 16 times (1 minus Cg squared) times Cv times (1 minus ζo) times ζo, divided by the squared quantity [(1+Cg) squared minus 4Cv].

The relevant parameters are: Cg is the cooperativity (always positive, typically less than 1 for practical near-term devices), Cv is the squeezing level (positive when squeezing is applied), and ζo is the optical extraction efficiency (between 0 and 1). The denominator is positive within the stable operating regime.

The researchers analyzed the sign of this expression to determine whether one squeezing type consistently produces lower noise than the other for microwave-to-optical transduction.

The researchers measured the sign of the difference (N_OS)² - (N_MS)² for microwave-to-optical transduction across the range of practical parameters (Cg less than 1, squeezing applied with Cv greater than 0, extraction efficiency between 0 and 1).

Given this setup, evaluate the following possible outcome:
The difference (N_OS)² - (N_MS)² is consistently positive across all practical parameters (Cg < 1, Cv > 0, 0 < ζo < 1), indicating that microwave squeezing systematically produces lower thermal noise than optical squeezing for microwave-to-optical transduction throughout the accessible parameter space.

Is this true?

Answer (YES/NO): YES